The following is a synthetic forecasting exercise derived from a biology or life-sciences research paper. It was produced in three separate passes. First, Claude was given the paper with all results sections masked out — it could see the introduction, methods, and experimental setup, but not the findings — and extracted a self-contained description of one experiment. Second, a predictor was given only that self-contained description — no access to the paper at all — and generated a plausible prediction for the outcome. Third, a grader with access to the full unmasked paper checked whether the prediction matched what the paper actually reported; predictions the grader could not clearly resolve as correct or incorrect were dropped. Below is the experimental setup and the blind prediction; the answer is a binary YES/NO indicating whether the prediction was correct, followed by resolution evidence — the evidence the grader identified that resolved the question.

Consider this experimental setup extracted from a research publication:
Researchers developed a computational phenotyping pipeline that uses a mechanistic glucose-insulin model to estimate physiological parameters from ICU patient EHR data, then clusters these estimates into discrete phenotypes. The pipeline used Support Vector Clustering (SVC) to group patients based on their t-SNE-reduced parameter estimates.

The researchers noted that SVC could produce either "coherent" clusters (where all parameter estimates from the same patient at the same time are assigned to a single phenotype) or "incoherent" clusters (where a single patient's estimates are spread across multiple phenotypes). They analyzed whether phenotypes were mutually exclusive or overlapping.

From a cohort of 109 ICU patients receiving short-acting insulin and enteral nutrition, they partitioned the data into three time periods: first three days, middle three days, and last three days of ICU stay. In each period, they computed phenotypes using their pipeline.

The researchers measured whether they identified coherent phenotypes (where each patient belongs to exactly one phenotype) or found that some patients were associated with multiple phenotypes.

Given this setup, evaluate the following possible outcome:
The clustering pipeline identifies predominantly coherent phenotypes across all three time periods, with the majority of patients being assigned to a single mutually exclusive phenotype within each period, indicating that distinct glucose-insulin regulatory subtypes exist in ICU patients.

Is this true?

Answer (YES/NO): NO